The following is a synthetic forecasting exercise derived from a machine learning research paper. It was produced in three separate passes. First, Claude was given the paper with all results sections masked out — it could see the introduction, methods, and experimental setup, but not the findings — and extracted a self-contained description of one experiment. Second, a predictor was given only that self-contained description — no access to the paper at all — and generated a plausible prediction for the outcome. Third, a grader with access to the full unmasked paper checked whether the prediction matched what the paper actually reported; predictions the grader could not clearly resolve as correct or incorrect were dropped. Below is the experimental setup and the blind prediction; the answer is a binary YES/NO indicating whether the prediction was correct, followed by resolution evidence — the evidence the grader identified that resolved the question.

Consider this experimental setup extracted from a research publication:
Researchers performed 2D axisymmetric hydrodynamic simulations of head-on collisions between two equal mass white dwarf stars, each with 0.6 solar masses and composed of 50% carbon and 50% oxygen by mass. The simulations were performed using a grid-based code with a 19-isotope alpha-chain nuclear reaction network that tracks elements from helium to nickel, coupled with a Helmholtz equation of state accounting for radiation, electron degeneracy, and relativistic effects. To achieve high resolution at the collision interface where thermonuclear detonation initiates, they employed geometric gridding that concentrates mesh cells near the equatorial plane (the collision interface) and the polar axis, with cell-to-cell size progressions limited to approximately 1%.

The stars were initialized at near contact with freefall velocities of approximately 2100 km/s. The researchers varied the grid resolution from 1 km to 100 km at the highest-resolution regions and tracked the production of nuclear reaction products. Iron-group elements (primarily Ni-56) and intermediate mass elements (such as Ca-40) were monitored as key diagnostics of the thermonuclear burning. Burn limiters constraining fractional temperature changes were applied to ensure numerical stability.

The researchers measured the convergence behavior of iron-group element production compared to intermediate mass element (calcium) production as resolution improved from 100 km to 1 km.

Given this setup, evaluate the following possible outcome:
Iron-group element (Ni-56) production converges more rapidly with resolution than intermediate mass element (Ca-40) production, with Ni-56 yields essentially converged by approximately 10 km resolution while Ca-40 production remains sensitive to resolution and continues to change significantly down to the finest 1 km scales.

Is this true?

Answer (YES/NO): NO